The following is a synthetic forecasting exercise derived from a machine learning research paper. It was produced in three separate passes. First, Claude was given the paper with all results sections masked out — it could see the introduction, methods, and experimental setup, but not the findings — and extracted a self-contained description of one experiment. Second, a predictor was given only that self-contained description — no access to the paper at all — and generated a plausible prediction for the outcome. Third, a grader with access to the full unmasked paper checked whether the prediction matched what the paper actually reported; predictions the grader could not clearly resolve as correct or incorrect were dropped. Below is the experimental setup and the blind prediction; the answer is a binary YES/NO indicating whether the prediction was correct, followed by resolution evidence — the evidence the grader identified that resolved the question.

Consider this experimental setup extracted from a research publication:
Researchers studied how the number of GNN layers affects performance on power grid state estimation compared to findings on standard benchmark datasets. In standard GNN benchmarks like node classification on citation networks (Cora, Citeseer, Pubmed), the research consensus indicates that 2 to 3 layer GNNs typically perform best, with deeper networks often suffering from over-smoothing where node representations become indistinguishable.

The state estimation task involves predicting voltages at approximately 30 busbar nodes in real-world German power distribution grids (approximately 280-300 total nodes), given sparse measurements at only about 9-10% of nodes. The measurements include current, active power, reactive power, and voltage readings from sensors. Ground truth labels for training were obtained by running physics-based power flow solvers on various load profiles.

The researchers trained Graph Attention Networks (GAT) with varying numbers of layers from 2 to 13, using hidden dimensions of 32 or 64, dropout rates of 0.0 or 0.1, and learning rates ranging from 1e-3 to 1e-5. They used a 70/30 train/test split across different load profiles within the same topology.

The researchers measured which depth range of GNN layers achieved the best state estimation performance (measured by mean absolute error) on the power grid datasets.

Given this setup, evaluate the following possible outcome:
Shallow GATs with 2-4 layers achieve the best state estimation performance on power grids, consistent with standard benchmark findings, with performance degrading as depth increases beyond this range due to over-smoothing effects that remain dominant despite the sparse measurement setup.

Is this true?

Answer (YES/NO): NO